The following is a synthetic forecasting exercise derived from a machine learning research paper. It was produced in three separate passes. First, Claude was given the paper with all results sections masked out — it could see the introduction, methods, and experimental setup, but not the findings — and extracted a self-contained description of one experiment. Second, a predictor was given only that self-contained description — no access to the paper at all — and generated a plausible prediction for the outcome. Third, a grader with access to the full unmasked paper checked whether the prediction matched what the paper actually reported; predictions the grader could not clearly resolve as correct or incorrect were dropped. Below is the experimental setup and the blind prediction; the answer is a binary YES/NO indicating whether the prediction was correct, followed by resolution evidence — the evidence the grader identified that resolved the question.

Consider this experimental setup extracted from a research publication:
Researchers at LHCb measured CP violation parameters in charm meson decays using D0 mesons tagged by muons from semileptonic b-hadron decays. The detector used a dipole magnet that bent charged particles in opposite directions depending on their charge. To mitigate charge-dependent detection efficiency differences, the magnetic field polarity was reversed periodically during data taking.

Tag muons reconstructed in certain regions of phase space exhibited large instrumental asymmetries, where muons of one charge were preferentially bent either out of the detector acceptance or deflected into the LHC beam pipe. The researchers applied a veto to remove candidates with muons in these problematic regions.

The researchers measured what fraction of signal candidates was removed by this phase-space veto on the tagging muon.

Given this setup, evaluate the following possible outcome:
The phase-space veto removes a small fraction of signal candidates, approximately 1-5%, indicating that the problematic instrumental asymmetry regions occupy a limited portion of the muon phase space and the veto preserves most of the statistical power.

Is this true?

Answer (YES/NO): NO